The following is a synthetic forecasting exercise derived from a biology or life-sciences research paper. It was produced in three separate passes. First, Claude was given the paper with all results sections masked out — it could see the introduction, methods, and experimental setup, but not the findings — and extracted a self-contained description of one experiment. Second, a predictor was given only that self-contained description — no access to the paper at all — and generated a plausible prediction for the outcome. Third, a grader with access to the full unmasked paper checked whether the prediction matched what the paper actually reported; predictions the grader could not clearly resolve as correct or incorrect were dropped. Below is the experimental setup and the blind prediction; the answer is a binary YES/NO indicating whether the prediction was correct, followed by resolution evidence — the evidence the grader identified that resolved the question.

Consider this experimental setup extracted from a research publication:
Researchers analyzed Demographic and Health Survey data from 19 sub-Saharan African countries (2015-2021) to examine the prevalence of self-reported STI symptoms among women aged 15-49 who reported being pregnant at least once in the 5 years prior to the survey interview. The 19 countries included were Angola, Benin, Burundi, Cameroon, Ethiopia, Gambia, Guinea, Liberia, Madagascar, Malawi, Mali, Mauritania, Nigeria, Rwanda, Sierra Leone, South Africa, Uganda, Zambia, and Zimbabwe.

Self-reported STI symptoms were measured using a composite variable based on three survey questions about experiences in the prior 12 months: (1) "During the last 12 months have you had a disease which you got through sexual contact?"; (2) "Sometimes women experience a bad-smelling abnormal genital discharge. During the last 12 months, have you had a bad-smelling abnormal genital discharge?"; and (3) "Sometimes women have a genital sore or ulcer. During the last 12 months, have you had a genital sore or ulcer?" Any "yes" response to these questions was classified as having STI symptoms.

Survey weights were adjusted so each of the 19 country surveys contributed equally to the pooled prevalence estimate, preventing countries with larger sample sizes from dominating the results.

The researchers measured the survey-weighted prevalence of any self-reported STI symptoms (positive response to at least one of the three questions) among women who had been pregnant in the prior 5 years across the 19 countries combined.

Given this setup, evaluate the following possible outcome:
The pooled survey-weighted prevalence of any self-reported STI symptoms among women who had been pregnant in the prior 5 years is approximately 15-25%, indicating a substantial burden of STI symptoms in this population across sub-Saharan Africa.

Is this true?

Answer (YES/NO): YES